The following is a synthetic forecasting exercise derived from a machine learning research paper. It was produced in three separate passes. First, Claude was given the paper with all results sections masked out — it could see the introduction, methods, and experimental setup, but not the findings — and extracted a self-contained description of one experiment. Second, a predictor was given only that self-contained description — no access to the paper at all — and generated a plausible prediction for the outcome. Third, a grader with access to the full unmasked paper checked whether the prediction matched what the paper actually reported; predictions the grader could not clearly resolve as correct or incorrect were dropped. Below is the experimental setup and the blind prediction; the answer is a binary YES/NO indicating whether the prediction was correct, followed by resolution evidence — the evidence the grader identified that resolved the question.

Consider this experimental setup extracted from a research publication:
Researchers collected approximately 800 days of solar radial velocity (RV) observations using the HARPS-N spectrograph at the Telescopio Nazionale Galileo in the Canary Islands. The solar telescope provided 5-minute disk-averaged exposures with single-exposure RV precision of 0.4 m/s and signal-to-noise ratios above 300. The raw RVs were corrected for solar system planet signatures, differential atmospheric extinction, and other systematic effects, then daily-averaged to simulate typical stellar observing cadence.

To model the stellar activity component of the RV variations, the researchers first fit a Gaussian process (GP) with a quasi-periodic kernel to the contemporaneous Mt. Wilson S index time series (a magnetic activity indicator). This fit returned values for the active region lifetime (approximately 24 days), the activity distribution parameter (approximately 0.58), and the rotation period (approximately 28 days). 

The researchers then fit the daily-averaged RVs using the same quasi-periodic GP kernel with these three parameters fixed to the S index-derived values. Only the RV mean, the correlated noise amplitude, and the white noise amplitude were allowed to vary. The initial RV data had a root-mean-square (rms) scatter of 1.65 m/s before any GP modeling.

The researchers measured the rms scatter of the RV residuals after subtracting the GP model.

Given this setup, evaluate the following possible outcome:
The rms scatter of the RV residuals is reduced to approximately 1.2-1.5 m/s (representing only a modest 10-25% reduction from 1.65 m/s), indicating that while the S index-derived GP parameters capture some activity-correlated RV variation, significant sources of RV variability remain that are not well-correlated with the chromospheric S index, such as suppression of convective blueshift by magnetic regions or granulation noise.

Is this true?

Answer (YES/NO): NO